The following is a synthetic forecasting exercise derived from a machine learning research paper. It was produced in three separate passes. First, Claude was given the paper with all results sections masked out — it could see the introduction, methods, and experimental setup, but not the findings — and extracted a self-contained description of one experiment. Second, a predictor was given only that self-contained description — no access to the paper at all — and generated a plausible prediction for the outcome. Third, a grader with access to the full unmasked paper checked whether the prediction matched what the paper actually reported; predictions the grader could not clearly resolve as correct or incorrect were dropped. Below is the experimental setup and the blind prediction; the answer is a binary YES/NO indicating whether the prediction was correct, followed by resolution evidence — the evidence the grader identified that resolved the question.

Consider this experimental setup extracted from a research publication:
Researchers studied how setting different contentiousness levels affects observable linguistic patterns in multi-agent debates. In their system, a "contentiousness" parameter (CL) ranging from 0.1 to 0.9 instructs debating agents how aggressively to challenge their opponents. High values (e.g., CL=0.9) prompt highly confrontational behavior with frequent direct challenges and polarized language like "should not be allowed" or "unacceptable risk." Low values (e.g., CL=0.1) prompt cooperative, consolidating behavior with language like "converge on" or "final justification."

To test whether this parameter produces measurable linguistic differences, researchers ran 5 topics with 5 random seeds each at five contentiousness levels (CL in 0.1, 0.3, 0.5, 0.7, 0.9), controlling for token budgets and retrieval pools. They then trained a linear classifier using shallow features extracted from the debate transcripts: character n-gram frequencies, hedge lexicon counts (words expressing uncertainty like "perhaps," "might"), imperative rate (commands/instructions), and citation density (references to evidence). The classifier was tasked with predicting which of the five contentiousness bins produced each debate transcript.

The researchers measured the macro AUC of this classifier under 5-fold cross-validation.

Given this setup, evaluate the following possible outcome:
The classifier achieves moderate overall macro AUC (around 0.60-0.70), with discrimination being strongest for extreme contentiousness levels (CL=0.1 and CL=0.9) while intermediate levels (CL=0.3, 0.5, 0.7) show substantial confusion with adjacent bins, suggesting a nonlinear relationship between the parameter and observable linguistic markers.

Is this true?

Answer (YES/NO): NO